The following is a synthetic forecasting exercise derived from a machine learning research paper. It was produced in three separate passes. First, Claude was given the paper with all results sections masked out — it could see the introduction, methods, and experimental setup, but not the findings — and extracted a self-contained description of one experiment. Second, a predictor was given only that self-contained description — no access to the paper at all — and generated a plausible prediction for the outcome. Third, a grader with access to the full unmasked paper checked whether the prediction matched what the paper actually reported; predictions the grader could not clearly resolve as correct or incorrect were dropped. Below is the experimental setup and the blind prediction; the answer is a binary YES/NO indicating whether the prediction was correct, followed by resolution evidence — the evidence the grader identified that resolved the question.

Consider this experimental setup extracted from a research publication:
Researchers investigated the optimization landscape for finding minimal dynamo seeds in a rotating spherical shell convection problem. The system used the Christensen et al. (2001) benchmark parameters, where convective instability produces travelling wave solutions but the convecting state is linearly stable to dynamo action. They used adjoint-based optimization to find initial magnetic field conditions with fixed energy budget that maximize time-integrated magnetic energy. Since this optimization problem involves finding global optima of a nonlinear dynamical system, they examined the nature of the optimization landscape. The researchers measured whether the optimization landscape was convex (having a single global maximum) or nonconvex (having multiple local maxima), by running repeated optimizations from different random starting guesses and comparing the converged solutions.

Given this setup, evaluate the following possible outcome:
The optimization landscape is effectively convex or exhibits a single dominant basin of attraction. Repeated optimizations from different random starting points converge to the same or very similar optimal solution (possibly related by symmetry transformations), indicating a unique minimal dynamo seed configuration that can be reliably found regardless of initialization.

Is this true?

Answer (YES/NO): NO